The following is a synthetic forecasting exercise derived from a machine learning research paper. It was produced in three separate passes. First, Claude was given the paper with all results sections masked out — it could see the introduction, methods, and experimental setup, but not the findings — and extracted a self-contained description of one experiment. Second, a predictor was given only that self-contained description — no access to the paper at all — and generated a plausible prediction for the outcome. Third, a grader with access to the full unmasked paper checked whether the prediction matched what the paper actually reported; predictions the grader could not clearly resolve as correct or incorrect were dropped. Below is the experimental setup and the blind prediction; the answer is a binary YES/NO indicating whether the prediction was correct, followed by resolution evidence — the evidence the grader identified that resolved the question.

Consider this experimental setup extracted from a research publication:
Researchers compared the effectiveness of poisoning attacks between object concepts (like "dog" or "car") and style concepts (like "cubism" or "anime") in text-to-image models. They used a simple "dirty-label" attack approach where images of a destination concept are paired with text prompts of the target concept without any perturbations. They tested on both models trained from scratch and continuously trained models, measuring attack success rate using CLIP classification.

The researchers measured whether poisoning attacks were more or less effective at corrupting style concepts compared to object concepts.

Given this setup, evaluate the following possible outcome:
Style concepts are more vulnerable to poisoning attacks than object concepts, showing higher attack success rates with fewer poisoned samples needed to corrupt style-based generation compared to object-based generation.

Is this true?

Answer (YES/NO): YES